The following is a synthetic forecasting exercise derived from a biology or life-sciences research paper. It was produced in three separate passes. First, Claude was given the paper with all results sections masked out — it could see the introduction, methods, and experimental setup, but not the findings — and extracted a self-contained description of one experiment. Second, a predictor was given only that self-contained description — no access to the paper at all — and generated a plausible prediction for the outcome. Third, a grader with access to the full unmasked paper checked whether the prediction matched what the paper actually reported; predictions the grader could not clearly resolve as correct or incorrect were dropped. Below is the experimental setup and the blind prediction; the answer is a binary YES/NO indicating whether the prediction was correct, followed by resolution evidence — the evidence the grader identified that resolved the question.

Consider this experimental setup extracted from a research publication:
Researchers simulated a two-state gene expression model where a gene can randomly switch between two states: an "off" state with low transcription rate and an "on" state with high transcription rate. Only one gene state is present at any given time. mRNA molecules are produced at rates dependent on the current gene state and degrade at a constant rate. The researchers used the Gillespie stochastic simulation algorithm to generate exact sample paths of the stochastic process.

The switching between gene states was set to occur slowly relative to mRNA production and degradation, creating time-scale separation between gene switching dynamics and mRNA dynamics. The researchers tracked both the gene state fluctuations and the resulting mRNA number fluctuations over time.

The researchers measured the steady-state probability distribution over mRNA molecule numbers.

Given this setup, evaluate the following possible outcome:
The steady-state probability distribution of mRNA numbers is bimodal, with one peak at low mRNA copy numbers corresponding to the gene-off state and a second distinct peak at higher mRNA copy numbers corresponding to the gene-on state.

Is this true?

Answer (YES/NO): YES